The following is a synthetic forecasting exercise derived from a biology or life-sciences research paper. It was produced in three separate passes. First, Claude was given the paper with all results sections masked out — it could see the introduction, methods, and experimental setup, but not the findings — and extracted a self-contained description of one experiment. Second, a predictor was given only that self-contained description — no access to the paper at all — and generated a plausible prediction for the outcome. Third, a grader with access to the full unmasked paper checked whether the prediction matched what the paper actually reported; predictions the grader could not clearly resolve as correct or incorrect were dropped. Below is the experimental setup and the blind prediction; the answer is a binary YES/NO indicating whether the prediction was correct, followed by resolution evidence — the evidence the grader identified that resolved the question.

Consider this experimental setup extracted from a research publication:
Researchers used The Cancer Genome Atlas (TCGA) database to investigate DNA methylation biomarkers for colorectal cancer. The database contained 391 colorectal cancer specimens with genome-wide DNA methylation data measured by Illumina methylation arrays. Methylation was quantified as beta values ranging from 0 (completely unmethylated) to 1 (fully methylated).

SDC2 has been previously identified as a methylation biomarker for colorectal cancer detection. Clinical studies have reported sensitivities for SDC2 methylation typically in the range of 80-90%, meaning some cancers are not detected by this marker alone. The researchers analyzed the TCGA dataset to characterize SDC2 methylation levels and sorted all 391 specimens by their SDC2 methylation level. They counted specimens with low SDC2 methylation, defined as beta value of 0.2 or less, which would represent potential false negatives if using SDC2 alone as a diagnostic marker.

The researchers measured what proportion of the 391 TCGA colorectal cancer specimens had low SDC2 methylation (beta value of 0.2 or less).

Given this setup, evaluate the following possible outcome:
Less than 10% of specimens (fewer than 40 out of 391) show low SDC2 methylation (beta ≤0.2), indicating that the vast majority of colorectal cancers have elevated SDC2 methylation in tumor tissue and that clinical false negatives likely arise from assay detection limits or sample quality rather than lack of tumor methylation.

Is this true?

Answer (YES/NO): NO